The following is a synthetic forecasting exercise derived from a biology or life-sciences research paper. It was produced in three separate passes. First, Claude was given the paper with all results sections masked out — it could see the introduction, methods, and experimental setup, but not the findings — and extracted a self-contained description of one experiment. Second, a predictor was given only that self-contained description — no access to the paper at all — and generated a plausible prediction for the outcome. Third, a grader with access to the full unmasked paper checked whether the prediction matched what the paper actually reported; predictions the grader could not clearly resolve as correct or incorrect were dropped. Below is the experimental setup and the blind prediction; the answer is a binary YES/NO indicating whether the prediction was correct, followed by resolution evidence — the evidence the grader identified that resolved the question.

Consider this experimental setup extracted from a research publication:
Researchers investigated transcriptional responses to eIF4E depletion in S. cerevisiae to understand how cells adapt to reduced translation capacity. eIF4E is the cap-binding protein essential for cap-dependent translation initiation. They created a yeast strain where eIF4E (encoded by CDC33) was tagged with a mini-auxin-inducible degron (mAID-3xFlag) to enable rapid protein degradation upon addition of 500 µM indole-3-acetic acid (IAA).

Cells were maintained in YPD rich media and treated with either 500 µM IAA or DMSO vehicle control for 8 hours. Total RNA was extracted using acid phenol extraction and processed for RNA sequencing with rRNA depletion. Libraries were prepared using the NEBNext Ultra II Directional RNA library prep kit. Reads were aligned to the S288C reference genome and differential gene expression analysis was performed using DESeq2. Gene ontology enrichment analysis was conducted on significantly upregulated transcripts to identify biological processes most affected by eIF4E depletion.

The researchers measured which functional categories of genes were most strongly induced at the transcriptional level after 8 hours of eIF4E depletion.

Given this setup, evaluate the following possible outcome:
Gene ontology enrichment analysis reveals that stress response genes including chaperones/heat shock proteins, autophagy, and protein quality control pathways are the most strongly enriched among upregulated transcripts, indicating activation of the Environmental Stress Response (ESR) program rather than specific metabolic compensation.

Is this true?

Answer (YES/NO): NO